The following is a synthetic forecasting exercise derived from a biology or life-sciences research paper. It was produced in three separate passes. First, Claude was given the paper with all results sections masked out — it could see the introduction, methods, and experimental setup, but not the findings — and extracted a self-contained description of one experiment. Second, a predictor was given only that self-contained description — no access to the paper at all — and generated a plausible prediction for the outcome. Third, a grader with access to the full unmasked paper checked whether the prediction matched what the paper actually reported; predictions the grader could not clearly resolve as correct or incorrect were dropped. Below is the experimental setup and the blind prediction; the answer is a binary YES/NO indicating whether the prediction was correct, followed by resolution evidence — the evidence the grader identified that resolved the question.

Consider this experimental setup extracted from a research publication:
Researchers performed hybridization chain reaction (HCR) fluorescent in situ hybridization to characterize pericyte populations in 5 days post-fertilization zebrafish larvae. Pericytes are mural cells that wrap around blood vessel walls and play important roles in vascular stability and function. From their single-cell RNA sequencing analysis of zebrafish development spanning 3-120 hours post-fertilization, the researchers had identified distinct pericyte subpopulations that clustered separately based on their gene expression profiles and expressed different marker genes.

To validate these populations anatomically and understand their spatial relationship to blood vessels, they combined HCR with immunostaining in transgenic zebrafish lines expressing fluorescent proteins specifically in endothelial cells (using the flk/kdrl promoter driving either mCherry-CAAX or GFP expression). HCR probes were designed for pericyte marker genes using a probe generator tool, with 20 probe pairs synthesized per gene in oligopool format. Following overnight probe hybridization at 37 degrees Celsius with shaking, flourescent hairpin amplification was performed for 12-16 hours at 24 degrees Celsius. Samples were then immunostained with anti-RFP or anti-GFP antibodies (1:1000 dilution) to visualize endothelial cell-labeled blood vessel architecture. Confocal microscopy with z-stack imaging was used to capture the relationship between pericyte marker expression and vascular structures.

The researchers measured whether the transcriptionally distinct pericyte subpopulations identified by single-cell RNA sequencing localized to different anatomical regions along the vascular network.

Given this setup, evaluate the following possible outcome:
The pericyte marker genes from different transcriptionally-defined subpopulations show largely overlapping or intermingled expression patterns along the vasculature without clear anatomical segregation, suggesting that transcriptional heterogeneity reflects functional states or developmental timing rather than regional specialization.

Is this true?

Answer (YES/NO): NO